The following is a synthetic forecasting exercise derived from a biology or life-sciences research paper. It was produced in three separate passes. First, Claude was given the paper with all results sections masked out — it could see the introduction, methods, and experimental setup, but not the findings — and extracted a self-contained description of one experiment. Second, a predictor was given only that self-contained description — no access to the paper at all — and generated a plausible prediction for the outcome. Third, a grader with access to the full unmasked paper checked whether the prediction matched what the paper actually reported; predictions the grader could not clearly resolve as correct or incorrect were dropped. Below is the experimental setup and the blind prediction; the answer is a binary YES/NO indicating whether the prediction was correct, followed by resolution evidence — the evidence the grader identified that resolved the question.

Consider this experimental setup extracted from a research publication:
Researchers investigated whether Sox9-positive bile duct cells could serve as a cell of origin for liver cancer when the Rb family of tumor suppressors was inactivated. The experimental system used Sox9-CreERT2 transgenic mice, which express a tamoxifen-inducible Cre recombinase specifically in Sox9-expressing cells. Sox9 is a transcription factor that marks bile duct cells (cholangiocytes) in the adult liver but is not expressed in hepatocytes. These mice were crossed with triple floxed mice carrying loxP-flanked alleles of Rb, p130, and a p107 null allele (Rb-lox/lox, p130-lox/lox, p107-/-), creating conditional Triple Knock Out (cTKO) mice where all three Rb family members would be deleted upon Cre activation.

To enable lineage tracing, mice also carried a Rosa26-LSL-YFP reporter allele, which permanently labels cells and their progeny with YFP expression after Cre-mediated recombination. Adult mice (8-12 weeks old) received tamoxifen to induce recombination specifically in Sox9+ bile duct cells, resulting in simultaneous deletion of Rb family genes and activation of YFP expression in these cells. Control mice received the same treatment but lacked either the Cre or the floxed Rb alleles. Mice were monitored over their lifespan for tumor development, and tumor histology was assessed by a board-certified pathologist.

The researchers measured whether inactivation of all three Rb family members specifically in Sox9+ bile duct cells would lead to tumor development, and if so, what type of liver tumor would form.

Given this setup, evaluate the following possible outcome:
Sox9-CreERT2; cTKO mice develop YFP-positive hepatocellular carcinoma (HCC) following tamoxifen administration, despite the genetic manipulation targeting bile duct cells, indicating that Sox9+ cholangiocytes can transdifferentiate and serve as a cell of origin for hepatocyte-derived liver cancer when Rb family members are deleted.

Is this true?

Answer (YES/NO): YES